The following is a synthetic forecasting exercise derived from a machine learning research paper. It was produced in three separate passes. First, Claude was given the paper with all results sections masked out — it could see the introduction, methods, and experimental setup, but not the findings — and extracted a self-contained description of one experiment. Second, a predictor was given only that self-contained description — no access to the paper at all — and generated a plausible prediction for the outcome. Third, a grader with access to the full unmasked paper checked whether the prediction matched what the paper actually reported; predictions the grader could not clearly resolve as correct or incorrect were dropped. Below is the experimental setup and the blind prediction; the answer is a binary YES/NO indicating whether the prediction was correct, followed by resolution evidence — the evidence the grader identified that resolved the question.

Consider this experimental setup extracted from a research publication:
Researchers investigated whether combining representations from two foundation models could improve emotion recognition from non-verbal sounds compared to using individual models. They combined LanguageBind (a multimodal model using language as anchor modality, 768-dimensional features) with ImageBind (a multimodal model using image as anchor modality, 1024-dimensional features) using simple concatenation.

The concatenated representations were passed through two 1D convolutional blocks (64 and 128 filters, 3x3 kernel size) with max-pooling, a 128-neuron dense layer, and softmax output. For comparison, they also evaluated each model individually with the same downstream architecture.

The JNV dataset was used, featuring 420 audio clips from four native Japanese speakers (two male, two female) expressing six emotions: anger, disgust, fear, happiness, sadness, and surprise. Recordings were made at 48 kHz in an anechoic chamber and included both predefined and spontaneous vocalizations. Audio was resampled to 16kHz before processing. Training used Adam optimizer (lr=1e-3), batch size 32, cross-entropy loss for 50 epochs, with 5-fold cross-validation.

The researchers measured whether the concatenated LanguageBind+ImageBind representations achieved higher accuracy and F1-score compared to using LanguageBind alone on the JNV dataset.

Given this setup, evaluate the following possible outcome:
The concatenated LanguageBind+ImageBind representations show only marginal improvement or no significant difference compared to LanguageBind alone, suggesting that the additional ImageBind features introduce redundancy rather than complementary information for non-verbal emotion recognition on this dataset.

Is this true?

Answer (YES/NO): NO